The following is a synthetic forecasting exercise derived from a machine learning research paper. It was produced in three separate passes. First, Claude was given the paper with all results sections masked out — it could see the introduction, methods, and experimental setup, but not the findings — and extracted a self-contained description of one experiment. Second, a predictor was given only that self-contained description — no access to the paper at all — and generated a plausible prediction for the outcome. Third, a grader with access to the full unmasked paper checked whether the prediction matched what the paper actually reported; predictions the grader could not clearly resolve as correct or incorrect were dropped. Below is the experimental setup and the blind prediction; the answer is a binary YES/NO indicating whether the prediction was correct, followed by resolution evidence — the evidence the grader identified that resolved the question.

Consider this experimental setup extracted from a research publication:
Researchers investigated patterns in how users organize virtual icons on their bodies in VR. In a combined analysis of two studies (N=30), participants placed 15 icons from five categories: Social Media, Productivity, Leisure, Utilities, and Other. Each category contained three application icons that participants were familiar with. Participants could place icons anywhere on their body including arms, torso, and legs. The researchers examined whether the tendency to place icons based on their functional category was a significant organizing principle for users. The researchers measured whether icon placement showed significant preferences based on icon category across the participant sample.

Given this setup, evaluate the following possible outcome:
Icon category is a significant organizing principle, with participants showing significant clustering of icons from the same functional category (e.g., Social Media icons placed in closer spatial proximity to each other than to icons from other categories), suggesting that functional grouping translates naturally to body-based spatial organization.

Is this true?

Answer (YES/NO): NO